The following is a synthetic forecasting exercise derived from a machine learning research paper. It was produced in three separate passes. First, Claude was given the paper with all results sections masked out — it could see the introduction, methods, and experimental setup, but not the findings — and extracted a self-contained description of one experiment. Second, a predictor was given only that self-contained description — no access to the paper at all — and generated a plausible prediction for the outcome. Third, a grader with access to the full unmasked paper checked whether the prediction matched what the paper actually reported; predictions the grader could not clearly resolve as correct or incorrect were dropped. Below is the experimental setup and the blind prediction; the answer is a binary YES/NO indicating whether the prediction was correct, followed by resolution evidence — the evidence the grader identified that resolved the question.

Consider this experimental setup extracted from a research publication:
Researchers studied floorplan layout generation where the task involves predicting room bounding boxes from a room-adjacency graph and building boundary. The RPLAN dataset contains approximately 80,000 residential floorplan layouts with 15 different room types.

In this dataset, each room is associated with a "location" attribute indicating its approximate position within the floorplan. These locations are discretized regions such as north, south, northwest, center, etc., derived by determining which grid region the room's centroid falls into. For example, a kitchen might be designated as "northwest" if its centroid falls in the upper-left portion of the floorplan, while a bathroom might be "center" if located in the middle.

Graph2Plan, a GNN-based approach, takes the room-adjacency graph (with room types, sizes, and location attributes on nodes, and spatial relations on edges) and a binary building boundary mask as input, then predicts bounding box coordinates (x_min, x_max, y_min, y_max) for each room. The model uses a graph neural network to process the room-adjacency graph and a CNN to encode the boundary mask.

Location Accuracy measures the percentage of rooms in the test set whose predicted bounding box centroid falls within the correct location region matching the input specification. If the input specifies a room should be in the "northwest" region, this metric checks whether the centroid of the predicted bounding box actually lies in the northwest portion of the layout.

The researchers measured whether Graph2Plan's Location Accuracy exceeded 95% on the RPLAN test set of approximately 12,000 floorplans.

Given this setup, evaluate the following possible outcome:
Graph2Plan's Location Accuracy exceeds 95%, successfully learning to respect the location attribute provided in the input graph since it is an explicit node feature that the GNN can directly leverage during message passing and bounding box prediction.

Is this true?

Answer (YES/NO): YES